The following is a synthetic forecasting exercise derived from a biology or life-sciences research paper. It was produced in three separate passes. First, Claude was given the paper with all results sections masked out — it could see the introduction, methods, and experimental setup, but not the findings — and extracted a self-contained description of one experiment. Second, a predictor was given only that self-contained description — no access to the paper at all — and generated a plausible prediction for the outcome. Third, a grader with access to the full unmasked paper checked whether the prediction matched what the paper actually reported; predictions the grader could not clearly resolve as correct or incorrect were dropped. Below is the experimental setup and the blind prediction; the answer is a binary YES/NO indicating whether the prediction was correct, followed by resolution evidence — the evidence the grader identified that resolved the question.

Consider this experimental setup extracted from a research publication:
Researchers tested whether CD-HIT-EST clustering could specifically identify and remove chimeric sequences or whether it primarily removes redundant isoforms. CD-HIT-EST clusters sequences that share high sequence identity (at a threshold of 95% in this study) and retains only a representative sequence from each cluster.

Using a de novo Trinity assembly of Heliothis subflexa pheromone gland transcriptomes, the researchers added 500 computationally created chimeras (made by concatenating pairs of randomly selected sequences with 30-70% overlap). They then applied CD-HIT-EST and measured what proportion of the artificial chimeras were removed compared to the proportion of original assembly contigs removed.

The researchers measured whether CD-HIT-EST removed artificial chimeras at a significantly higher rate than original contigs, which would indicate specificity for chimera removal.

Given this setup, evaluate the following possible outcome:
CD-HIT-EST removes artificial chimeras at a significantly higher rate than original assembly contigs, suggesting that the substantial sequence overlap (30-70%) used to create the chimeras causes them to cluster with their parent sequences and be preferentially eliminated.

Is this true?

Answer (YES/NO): NO